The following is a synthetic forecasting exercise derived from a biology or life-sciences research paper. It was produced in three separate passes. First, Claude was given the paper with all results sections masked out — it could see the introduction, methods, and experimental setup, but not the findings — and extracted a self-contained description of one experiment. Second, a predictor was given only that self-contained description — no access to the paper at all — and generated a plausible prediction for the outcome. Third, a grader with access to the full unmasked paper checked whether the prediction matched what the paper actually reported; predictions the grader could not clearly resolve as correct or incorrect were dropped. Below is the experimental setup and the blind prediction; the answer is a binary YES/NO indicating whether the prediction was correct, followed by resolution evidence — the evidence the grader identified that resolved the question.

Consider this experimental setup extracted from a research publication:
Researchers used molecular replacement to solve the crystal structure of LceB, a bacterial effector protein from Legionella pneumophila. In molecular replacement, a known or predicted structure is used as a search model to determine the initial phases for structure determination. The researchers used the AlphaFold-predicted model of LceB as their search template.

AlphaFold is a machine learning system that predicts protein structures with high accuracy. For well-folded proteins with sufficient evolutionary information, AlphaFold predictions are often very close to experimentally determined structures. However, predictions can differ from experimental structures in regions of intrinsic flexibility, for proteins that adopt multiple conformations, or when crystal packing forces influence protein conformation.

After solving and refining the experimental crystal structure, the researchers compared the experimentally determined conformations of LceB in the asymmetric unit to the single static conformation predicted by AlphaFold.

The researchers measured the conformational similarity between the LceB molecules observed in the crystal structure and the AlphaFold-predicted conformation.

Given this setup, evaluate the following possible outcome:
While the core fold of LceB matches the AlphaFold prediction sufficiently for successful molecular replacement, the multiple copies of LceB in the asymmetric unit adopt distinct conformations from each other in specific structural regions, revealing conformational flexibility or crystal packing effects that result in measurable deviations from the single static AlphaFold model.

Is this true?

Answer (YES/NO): YES